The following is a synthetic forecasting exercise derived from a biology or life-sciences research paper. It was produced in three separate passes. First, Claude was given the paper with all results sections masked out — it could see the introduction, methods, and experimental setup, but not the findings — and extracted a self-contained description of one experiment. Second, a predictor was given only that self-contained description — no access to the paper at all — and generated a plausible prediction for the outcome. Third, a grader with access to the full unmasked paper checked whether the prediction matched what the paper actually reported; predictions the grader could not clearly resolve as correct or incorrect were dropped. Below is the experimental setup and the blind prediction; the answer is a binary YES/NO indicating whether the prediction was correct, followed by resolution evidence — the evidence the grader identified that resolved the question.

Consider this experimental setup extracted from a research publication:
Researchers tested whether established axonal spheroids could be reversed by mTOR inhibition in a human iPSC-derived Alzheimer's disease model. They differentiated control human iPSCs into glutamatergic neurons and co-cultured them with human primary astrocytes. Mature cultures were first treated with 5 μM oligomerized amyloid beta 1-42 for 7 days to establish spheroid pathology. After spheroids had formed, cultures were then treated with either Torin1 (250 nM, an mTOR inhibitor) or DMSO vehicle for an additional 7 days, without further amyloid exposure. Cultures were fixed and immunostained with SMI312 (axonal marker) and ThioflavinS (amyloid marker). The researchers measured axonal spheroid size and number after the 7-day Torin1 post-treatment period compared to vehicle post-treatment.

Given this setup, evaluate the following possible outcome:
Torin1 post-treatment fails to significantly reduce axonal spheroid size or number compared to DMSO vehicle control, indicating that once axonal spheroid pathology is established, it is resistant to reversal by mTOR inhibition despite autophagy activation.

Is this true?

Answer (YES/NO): NO